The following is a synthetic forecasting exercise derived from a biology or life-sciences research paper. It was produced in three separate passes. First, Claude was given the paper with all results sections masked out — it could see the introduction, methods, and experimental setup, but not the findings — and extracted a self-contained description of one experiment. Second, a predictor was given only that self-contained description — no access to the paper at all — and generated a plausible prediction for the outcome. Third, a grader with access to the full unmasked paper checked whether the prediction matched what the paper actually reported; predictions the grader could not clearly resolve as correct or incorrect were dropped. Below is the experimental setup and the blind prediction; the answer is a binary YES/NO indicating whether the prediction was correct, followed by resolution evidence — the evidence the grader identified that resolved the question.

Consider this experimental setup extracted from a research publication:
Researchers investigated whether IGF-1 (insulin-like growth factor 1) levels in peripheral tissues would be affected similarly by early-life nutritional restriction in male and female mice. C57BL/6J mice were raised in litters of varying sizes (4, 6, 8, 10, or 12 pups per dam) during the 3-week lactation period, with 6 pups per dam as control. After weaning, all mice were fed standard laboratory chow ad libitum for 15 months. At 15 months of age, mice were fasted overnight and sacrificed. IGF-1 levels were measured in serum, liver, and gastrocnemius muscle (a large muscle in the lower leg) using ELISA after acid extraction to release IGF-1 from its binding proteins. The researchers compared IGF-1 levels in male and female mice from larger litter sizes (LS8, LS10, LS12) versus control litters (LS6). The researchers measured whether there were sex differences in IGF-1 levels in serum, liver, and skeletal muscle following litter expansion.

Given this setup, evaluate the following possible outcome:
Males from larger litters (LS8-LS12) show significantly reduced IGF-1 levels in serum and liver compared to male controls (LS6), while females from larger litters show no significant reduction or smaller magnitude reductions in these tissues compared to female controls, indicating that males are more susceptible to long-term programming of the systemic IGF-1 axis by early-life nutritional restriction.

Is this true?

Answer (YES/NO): NO